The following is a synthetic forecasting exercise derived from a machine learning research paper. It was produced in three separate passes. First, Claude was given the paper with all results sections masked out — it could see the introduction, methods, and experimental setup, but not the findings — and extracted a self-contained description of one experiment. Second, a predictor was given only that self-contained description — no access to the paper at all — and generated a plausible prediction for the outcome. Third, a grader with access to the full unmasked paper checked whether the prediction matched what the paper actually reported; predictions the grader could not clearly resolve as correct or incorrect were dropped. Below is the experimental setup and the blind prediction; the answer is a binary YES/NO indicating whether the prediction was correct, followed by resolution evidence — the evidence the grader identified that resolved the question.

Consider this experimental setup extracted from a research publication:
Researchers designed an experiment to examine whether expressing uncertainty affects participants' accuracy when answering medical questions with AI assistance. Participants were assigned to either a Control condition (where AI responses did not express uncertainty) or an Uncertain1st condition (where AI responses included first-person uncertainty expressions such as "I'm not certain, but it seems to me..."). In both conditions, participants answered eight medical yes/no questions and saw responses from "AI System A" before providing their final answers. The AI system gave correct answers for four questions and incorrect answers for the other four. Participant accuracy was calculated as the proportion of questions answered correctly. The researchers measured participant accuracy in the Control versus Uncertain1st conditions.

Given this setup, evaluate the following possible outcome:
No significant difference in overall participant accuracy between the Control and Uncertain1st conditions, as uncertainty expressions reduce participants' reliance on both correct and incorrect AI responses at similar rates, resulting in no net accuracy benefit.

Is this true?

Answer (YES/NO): NO